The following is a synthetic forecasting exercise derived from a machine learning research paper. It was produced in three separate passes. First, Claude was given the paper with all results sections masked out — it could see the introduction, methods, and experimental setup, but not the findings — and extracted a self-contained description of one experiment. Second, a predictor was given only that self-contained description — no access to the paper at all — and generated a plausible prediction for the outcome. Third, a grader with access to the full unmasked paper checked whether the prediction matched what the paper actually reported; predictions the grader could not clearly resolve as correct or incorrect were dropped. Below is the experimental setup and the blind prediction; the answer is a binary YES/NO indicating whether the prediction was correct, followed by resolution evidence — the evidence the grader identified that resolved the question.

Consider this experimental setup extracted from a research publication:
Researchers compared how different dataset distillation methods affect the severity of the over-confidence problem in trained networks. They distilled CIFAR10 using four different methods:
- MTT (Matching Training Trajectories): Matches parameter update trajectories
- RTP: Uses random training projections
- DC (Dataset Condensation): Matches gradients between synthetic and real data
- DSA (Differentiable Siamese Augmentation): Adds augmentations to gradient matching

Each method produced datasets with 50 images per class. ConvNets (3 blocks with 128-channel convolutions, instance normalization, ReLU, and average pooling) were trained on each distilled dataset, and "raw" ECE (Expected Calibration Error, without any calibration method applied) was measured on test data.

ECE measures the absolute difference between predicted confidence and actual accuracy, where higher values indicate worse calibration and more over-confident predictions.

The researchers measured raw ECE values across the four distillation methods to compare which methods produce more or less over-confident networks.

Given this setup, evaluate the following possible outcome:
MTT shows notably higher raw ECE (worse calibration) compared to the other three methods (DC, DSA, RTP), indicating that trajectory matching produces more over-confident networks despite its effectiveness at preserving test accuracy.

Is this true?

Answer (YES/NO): NO